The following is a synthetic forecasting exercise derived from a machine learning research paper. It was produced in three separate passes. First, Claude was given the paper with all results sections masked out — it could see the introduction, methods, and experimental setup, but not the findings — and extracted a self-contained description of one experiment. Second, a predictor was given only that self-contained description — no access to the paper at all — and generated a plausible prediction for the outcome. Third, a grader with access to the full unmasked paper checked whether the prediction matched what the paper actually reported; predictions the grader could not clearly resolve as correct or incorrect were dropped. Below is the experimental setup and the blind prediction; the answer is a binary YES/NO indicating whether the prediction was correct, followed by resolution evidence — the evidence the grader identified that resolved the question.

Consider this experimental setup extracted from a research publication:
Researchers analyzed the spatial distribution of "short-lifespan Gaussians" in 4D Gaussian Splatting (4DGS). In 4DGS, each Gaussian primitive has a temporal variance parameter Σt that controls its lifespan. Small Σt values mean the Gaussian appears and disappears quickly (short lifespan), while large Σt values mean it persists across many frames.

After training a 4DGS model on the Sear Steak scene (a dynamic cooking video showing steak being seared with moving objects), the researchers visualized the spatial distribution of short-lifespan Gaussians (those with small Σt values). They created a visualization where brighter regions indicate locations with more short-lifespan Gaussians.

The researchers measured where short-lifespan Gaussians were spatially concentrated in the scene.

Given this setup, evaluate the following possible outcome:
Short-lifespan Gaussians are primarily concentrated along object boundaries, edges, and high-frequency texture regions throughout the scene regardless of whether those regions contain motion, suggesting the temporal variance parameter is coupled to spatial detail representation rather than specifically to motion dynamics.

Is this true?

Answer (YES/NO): NO